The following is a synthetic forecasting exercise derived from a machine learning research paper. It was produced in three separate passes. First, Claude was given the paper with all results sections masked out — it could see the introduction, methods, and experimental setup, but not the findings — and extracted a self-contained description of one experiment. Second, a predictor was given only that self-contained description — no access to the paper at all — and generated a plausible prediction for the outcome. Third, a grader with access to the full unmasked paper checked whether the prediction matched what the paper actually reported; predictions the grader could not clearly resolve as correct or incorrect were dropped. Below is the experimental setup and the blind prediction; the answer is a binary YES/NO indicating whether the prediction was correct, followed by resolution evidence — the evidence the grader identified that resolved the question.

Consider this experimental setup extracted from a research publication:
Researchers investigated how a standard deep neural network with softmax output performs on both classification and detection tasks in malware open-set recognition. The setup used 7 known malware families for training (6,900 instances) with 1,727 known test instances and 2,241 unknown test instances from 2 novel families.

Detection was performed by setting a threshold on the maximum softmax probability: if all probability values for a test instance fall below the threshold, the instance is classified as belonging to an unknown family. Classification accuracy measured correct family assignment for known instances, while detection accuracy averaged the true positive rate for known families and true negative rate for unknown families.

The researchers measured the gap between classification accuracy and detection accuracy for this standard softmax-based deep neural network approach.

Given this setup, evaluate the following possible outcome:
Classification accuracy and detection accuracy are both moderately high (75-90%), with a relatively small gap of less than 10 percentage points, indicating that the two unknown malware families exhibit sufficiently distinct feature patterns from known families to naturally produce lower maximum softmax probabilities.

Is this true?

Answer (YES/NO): NO